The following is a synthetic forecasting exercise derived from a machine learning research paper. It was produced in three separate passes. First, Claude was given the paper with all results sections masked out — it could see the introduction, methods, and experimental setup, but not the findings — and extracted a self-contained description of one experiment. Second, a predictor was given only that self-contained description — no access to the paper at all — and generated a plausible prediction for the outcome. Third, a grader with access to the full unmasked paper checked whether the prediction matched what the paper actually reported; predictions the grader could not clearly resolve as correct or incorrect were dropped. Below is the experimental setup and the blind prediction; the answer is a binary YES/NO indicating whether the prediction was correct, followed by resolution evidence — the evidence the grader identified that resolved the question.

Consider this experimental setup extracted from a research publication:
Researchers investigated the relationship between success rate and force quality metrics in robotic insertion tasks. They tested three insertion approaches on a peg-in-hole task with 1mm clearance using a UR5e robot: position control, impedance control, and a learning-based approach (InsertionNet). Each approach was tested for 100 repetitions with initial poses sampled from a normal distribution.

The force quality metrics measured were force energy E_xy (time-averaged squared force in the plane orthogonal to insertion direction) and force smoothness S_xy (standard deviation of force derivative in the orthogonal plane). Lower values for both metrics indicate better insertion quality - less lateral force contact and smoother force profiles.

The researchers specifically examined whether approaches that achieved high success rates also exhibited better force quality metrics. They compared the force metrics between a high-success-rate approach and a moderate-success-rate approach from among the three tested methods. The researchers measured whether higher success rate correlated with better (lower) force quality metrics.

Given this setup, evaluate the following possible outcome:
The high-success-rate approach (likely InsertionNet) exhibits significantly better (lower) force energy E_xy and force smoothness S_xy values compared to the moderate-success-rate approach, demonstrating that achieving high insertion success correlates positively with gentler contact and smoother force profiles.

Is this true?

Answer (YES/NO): NO